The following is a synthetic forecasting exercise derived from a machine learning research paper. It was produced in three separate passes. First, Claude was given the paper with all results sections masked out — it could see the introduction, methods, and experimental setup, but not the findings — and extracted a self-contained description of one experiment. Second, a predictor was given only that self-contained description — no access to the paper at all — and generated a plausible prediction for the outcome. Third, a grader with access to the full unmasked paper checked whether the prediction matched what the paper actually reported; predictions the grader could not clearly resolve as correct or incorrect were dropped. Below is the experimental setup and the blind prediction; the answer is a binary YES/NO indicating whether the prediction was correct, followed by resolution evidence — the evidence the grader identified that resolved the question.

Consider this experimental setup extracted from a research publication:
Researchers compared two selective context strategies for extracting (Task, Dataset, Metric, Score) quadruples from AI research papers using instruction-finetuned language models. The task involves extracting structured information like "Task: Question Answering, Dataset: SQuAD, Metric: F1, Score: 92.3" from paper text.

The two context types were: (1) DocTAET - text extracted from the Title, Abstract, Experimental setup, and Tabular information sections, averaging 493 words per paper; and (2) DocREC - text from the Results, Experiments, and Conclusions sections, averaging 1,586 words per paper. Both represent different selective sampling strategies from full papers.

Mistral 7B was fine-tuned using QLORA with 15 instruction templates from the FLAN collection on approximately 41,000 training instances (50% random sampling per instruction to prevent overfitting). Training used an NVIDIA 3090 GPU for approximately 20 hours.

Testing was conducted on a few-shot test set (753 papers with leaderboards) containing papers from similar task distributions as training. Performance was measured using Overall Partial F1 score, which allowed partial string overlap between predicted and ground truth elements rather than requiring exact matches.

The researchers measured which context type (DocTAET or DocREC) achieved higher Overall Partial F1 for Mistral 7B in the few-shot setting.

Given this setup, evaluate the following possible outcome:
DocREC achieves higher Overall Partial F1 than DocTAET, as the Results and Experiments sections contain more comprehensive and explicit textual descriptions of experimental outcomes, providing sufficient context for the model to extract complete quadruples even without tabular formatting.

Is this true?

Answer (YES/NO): NO